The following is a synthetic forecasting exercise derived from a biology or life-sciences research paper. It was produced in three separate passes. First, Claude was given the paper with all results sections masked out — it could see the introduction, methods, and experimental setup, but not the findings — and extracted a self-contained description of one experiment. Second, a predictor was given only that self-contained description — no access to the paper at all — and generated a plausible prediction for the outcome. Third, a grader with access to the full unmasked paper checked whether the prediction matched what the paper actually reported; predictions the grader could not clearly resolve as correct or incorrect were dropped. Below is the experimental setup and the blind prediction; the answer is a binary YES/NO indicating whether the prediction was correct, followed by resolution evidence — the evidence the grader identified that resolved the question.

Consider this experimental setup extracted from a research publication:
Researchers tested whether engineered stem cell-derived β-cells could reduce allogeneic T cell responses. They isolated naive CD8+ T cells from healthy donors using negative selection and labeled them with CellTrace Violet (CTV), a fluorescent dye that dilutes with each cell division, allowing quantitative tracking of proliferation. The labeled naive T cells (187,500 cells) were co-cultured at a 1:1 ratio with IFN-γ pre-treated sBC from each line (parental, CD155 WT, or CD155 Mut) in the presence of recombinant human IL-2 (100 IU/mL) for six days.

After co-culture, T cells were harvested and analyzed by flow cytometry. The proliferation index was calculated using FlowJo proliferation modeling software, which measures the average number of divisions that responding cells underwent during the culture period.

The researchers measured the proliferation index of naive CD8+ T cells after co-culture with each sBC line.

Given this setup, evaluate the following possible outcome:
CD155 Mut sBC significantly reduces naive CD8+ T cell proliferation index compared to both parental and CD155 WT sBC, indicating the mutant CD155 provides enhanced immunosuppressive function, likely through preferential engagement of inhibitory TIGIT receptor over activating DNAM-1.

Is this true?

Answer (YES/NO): YES